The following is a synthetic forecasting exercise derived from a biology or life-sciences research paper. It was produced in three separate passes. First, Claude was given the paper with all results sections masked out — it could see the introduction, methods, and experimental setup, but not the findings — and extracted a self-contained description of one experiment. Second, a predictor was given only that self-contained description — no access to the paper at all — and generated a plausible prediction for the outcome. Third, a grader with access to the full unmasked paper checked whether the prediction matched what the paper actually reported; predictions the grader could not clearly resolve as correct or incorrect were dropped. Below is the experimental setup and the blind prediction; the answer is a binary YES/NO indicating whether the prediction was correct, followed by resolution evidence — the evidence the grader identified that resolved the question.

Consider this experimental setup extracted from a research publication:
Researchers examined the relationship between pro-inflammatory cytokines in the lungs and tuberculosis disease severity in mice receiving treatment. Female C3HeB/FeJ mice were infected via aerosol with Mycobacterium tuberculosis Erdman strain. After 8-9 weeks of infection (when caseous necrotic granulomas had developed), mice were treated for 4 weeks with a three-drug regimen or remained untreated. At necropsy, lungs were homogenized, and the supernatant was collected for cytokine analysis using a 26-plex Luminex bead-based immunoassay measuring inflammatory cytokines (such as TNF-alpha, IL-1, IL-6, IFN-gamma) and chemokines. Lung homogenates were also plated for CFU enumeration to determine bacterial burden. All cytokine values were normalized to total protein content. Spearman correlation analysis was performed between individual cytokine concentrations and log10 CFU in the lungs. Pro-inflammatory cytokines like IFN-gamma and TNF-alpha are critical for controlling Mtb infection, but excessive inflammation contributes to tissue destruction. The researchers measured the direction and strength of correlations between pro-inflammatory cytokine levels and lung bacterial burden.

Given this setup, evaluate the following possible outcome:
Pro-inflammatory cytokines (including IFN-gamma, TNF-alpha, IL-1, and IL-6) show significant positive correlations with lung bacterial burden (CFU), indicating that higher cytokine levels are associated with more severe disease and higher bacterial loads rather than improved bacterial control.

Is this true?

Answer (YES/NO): YES